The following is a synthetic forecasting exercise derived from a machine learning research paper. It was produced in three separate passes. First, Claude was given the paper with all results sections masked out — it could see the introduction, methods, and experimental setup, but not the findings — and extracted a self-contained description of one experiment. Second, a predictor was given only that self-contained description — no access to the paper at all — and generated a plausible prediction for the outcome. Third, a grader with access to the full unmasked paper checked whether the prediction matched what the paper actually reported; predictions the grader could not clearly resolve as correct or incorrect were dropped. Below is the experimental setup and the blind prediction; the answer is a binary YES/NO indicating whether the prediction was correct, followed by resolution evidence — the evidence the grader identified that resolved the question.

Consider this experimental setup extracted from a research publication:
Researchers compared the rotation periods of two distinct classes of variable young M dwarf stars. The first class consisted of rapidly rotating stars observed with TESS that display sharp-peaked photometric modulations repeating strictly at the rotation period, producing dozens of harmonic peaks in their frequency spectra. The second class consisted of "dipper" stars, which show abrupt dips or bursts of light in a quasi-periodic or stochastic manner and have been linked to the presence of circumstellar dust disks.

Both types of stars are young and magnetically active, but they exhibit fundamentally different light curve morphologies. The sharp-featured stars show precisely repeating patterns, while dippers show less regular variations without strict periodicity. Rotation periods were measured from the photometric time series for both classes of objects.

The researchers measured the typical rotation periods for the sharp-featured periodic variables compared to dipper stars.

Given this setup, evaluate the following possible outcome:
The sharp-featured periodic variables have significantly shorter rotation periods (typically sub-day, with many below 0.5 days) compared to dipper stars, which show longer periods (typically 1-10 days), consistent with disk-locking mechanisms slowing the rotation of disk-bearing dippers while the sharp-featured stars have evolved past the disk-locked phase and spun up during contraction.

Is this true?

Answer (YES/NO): NO